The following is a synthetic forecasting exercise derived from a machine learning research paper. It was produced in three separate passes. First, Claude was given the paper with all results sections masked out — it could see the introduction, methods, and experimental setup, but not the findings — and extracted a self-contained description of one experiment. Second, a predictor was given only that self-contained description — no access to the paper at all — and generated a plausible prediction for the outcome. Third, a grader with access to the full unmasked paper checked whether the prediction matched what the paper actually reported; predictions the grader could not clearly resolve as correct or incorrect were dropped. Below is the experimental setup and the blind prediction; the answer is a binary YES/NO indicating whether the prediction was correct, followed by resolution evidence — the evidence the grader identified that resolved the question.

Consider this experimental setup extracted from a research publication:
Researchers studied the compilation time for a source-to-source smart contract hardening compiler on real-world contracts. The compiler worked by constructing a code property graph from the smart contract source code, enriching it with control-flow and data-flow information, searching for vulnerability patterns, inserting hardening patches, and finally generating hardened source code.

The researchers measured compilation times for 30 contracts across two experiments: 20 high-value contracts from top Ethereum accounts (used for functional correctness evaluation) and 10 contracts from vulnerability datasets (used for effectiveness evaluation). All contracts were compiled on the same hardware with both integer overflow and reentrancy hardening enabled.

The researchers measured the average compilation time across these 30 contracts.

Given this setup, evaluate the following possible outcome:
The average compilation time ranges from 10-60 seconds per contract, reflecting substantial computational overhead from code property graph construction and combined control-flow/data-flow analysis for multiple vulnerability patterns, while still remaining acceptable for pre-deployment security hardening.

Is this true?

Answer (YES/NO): NO